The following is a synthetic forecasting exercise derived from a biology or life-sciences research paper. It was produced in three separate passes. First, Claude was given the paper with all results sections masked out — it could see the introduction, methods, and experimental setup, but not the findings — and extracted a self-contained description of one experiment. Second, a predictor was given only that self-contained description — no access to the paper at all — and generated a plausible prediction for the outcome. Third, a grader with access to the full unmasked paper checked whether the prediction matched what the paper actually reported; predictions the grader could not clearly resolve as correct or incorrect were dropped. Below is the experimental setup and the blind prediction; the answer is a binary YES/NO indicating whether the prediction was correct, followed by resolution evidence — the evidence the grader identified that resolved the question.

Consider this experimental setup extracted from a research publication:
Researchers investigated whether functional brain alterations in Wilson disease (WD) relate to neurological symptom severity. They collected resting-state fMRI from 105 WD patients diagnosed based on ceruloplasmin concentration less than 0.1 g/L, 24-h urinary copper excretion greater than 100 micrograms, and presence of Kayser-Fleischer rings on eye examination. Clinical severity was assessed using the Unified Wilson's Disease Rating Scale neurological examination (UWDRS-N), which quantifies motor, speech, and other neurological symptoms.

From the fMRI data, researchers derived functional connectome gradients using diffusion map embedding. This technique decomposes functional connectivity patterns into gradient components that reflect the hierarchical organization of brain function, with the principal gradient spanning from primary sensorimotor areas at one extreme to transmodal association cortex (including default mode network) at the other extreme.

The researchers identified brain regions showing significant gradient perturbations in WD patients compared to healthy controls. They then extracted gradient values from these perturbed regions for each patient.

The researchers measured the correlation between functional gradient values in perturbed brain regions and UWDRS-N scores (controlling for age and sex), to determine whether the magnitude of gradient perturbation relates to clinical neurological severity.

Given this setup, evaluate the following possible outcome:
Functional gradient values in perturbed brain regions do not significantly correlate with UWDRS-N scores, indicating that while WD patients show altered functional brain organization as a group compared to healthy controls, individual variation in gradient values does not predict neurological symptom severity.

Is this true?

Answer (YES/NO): NO